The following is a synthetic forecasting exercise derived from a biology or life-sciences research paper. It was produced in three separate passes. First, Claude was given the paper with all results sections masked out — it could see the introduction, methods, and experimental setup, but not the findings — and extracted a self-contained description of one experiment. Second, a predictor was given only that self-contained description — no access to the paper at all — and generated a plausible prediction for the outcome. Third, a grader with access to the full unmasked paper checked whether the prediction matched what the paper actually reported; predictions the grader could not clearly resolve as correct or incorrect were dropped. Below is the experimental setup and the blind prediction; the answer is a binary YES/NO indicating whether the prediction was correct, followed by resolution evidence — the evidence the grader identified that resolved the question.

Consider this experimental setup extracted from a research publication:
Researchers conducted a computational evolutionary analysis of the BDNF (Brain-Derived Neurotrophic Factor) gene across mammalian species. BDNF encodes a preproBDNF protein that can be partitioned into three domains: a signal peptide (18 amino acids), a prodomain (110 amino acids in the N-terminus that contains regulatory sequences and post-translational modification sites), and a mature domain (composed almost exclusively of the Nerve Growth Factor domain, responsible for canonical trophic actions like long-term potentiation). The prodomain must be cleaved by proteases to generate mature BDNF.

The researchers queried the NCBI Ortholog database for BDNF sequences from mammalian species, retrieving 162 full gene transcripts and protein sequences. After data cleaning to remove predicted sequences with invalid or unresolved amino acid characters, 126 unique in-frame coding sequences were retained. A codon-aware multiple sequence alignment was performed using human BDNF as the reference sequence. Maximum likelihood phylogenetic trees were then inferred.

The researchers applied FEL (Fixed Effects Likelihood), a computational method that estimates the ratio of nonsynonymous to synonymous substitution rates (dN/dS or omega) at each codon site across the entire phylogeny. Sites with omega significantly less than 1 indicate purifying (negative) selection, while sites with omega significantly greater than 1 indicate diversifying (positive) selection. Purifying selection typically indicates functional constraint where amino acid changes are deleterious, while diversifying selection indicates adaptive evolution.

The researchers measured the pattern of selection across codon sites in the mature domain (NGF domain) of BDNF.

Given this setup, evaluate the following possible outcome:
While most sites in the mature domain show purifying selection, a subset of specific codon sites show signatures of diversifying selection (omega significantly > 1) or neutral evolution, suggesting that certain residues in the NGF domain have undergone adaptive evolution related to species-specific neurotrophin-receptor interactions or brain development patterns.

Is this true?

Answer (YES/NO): NO